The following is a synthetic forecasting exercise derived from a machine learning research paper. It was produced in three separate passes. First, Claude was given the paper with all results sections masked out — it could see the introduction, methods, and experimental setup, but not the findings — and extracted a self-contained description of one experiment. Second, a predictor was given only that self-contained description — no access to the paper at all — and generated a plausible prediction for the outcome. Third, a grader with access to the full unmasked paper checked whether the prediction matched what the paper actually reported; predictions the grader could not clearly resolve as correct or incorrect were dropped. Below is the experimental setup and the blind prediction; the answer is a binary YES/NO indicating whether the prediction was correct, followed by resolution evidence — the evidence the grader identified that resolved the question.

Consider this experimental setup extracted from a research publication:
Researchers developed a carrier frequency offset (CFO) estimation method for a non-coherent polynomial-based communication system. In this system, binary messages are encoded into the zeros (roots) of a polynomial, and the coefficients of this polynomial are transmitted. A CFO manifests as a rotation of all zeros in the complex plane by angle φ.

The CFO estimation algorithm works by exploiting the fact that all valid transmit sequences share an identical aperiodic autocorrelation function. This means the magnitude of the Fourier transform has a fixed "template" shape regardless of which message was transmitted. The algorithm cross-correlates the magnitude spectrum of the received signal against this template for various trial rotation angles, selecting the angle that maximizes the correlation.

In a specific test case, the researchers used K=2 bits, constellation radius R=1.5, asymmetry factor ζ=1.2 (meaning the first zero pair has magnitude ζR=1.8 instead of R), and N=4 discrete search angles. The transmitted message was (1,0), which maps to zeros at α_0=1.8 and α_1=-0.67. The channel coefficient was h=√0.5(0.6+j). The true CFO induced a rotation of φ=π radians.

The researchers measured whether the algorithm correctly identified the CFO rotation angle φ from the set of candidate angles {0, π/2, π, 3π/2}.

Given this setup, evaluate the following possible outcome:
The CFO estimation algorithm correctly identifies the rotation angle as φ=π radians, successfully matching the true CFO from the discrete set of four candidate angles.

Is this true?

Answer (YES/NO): YES